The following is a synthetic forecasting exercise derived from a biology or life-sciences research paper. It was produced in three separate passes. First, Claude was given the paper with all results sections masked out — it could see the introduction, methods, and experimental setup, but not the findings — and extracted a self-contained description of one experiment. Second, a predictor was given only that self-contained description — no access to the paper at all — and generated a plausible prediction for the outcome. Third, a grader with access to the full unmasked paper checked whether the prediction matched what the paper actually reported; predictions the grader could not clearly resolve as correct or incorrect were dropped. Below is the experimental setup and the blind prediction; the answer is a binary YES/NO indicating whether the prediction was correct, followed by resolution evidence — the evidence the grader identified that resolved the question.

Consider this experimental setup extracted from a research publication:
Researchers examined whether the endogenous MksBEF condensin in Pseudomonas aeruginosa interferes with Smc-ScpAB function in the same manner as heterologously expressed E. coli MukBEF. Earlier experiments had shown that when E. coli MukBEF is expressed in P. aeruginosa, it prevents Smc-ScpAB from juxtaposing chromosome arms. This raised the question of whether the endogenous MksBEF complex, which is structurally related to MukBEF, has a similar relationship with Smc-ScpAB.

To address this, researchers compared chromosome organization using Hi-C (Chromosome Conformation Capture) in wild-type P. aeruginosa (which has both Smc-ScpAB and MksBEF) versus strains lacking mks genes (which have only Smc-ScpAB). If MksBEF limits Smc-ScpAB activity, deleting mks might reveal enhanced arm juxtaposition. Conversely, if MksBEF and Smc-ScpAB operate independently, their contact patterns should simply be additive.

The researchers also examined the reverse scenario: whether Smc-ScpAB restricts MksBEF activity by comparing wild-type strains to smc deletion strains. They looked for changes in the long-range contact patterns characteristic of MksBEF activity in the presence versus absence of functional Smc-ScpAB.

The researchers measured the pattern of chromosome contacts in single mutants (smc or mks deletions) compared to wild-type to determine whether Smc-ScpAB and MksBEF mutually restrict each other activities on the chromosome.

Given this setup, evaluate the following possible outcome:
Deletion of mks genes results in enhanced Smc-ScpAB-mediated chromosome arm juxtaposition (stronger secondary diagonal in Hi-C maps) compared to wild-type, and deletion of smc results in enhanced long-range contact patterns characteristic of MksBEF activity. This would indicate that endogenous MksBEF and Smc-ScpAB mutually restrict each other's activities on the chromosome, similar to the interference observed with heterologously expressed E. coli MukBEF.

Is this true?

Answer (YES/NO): NO